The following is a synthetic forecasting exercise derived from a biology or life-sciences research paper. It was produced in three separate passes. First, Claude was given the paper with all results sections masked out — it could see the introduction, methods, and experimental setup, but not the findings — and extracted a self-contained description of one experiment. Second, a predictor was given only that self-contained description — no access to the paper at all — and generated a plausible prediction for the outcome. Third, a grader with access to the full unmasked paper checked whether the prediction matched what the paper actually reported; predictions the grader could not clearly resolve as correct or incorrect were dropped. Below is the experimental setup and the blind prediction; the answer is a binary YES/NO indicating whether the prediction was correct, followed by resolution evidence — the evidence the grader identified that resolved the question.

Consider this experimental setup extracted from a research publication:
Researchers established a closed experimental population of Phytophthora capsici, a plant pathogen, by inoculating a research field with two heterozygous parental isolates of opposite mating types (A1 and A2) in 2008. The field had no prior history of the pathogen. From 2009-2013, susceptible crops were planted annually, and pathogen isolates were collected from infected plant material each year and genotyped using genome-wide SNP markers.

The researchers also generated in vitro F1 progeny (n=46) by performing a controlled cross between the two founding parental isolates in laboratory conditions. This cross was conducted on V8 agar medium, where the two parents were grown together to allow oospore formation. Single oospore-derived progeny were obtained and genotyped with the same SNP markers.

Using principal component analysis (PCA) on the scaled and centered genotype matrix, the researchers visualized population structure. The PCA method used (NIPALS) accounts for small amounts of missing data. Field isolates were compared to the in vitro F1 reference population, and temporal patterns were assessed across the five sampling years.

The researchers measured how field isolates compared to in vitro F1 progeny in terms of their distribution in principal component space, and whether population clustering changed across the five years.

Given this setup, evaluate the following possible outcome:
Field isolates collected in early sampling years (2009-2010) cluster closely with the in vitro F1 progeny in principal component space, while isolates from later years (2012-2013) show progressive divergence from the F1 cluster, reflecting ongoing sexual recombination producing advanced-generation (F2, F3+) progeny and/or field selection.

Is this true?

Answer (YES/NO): YES